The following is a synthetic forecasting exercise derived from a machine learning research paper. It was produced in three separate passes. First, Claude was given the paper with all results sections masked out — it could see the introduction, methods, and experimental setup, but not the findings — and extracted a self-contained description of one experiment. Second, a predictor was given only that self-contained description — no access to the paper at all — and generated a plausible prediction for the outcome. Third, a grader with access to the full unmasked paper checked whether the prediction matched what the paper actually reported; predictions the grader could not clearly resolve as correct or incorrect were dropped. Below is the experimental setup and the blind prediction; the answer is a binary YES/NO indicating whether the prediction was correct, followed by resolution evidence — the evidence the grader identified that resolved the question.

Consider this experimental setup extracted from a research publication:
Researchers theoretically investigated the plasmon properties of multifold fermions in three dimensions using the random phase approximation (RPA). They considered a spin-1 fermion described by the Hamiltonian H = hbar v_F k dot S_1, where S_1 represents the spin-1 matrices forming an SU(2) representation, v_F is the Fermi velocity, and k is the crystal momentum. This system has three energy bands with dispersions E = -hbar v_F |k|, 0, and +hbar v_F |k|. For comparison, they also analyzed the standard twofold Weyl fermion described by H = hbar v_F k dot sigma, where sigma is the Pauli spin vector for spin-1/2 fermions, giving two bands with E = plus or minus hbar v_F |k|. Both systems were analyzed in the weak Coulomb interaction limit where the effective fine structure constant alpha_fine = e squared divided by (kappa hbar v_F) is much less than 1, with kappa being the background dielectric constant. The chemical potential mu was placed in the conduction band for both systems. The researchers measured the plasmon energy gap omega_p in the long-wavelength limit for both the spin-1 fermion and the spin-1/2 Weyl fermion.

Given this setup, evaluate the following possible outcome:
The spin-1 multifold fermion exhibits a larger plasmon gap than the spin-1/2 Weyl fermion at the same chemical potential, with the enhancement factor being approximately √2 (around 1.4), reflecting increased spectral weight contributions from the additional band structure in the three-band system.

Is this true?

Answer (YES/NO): NO